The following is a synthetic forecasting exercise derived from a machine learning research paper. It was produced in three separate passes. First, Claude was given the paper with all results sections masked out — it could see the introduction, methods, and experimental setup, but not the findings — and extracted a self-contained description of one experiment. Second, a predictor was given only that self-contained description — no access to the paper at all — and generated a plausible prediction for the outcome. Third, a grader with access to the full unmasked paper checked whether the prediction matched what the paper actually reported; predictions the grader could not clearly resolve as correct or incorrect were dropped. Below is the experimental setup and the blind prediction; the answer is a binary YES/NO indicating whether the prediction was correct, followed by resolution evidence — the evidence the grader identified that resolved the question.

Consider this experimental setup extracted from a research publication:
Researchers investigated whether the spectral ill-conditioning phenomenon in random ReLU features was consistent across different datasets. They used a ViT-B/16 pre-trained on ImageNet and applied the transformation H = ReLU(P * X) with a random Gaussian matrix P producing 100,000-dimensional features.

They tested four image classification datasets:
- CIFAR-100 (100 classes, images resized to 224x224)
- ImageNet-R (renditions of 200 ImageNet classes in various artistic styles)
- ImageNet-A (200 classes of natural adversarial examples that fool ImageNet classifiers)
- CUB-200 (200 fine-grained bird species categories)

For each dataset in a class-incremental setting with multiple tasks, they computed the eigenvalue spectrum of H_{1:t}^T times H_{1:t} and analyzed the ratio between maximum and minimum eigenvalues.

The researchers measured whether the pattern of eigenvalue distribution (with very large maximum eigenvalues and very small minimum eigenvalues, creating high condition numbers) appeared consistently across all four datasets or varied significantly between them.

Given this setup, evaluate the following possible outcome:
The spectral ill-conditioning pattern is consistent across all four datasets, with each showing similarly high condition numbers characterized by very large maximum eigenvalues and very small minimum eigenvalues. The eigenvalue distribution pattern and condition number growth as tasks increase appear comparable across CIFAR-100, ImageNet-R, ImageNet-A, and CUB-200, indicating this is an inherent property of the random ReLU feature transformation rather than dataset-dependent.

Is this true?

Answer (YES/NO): YES